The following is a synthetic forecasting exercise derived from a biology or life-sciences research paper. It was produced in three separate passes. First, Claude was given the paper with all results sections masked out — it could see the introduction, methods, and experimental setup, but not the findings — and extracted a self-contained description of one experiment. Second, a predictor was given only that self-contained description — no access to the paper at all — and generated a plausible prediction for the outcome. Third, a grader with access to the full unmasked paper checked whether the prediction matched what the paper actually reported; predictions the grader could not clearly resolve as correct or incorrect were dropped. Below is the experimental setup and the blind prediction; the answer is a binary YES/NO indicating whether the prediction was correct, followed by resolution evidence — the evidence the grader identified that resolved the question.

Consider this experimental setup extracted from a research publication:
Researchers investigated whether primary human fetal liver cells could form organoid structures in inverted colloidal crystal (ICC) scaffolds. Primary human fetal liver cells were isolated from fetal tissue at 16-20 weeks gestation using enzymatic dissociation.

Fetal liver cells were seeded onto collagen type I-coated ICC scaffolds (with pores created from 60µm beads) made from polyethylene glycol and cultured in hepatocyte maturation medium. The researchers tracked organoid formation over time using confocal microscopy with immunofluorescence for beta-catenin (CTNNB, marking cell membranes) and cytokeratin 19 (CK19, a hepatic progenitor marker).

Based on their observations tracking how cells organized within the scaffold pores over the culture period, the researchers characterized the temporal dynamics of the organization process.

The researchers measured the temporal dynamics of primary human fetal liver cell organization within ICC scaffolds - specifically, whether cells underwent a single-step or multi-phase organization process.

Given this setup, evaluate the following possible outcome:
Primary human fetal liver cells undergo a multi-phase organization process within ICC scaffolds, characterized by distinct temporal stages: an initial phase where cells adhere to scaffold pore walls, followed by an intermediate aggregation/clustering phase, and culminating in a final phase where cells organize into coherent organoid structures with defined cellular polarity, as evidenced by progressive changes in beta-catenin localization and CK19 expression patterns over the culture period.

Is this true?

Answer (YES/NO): NO